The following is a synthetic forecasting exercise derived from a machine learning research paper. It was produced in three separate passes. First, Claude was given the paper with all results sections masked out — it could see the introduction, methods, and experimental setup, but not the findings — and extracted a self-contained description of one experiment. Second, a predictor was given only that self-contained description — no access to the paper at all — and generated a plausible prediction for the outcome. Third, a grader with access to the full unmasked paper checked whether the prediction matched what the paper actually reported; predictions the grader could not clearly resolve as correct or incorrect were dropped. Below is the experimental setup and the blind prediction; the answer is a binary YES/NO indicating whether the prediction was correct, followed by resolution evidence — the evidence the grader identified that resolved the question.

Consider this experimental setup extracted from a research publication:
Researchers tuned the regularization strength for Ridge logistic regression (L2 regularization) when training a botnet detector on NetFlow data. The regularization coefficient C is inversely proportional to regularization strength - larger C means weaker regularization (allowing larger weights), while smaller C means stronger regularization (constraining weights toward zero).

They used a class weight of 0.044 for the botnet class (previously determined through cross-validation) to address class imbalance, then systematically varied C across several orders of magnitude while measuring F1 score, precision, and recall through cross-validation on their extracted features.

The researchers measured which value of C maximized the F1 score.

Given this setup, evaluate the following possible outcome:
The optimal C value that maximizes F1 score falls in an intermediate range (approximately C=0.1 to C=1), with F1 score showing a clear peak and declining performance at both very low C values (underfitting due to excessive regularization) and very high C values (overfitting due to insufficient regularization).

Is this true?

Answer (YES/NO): NO